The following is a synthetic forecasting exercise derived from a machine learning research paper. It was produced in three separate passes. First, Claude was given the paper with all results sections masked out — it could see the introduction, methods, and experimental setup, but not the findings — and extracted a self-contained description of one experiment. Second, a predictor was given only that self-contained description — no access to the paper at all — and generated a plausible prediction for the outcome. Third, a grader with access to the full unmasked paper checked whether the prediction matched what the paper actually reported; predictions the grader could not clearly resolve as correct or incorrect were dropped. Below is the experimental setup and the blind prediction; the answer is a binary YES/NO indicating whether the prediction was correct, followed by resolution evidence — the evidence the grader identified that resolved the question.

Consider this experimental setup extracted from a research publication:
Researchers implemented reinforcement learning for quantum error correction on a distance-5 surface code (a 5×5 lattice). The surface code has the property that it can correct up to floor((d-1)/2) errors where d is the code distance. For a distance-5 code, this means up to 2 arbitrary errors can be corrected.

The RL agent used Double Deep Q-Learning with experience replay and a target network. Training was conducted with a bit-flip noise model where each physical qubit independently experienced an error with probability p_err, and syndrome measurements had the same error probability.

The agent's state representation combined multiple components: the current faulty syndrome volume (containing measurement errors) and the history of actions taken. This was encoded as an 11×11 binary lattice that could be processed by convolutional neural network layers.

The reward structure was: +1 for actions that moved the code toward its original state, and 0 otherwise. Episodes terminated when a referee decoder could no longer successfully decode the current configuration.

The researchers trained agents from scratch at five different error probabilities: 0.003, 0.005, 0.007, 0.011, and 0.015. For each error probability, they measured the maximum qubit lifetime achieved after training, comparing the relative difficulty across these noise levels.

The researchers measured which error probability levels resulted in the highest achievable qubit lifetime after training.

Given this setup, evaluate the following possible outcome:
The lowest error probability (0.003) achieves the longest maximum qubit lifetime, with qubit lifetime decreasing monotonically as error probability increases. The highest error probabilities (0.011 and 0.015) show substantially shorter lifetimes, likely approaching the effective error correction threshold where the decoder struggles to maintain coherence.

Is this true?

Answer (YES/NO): YES